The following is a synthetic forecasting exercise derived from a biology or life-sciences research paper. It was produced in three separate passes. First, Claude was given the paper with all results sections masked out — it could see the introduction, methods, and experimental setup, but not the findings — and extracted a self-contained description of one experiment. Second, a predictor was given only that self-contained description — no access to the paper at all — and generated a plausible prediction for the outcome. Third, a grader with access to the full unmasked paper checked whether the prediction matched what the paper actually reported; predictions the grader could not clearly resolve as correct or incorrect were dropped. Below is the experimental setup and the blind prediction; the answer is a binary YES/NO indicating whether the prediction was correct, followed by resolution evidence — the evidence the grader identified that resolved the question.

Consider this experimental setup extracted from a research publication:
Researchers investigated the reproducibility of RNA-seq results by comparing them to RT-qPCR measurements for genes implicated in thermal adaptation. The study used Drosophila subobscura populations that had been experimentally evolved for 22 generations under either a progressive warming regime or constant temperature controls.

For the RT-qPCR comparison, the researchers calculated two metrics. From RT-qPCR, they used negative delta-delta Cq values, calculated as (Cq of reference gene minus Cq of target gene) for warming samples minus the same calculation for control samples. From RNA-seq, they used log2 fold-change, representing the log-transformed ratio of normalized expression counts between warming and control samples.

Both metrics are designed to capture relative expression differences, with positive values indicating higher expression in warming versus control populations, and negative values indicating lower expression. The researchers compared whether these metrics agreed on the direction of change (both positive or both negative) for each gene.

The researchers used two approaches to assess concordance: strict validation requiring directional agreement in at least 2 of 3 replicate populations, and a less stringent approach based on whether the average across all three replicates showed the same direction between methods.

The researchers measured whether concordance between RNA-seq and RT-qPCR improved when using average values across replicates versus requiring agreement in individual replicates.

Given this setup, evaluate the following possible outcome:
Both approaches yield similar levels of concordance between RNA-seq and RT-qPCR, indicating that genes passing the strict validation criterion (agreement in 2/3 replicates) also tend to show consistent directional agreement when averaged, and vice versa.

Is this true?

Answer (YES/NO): NO